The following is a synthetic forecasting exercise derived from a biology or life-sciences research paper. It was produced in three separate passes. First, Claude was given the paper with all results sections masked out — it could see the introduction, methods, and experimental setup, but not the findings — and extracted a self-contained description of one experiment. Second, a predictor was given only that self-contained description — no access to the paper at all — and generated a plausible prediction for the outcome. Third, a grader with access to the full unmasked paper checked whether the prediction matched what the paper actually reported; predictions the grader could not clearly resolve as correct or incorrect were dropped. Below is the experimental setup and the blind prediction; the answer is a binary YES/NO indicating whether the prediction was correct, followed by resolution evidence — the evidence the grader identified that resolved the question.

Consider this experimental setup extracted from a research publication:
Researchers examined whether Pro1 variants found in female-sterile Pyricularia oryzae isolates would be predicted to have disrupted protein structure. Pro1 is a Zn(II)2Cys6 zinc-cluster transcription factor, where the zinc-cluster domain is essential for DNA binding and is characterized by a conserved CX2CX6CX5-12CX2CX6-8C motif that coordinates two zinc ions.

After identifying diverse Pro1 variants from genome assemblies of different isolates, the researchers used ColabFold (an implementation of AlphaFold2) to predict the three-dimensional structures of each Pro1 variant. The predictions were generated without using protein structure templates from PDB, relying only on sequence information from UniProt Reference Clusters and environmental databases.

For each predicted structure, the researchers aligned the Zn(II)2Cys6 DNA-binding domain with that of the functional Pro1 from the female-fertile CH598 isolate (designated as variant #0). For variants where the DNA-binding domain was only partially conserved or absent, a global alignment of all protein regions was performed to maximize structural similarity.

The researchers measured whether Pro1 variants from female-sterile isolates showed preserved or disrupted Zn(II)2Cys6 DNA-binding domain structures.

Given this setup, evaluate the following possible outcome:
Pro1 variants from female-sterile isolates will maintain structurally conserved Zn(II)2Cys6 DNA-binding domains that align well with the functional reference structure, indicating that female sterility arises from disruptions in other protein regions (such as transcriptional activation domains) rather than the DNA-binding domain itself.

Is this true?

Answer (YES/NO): NO